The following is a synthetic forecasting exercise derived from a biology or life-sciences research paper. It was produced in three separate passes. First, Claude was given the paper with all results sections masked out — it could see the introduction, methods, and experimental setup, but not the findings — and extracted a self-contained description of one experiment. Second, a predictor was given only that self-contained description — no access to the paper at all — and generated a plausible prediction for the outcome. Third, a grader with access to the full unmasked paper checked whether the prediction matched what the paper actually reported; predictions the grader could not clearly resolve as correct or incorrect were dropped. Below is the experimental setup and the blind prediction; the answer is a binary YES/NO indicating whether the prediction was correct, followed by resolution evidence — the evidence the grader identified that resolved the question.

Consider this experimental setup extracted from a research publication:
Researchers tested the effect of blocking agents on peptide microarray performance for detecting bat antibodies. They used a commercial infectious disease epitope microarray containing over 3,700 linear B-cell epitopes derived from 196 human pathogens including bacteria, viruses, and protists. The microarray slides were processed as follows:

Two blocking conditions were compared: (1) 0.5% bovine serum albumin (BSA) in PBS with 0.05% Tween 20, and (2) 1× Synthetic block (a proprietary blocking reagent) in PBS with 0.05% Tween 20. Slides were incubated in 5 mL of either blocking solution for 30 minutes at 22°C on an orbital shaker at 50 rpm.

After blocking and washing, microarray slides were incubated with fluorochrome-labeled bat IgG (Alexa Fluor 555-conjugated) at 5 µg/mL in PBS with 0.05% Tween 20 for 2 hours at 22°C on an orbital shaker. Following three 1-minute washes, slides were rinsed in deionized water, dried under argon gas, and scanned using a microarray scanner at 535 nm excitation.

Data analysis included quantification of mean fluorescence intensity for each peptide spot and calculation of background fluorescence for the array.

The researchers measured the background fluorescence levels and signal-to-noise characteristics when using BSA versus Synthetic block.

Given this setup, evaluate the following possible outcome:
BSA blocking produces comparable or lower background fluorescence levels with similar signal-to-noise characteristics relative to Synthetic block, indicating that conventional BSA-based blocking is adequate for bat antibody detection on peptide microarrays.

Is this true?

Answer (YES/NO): YES